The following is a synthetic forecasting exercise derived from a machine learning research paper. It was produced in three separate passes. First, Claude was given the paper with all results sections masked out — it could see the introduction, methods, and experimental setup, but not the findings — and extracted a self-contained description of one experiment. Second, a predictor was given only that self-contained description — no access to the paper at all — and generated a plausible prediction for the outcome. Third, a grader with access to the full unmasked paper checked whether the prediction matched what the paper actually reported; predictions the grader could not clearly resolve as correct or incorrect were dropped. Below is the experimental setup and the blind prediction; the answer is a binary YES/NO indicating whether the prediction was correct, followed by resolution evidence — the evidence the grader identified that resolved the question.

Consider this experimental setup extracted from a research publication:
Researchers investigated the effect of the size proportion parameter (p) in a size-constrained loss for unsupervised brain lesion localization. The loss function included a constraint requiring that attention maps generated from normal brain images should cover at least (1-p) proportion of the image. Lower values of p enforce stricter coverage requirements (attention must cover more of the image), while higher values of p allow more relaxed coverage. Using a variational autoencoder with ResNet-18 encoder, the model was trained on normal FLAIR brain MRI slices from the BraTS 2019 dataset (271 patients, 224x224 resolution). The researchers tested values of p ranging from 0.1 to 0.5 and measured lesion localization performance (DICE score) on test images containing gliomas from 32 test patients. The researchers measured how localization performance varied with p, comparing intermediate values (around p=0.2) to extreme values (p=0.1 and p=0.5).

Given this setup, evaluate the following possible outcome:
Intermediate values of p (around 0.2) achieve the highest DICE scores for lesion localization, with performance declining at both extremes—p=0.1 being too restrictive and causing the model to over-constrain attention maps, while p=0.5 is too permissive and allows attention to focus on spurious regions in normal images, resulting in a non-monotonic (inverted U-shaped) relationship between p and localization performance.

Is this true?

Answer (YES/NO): YES